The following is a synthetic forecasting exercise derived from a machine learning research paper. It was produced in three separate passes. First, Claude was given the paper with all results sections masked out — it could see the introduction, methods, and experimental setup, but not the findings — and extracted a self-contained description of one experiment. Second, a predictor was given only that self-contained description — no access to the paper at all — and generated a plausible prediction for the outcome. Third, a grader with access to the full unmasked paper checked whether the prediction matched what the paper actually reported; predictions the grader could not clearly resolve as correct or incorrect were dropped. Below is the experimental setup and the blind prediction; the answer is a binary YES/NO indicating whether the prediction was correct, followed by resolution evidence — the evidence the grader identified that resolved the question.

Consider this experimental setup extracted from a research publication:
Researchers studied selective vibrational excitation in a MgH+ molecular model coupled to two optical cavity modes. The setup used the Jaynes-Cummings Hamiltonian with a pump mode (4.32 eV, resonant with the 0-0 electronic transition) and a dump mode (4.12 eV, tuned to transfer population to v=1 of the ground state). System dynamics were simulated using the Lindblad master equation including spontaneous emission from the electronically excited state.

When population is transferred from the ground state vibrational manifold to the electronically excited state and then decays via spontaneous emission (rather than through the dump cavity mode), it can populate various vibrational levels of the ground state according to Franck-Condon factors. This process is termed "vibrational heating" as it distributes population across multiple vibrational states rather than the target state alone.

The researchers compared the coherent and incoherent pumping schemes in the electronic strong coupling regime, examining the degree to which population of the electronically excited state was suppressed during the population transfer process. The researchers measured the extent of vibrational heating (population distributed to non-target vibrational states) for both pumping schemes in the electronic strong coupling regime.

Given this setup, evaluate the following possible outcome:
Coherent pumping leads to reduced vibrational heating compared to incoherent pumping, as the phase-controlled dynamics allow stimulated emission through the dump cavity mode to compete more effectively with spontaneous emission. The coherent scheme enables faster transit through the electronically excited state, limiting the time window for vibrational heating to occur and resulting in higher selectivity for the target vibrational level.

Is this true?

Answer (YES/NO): NO